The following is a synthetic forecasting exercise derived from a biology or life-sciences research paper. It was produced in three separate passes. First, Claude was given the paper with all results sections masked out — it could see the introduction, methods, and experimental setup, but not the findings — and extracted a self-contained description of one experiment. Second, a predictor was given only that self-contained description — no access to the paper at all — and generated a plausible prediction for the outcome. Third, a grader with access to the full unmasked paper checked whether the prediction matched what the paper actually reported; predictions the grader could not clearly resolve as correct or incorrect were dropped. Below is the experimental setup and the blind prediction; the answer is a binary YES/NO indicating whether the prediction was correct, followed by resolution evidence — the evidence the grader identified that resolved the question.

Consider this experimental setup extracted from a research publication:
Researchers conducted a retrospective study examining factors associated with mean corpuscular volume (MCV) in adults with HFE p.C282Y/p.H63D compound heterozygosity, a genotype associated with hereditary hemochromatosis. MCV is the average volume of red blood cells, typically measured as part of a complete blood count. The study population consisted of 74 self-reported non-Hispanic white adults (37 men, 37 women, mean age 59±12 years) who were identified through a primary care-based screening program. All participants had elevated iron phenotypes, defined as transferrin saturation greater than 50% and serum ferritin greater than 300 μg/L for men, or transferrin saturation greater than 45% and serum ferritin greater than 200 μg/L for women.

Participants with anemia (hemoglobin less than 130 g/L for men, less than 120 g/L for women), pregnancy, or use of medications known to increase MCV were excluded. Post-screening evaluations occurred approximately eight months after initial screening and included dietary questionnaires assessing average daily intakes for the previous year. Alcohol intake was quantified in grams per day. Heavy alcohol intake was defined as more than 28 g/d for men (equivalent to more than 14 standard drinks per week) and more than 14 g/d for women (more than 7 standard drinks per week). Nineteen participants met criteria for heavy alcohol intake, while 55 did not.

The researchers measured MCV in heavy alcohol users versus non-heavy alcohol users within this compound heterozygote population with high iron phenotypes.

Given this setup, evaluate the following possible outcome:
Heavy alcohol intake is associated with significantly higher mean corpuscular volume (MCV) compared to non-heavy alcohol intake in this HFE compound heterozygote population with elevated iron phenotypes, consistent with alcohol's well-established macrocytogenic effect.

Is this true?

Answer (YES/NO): YES